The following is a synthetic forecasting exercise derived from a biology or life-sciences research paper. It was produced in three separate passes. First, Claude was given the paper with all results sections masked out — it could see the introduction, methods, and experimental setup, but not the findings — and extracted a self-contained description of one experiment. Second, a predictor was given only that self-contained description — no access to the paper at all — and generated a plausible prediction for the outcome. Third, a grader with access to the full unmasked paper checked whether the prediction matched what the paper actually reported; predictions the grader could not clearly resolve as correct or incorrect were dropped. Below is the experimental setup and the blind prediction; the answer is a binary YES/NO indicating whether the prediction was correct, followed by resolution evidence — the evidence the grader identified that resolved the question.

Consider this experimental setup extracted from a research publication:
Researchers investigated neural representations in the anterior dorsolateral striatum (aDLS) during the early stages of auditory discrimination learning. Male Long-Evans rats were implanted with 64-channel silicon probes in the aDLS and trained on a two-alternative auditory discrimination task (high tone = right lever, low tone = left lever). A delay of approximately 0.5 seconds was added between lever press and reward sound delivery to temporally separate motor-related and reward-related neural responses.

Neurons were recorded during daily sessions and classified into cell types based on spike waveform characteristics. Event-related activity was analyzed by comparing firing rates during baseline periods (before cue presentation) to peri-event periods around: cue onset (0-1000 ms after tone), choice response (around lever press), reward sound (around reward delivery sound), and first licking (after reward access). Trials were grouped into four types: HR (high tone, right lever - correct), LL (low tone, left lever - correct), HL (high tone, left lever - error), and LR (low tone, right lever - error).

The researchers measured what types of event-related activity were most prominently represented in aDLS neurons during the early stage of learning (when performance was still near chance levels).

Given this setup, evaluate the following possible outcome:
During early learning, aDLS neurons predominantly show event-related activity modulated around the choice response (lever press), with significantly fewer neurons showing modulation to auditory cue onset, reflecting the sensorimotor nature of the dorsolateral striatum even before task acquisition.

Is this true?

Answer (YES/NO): NO